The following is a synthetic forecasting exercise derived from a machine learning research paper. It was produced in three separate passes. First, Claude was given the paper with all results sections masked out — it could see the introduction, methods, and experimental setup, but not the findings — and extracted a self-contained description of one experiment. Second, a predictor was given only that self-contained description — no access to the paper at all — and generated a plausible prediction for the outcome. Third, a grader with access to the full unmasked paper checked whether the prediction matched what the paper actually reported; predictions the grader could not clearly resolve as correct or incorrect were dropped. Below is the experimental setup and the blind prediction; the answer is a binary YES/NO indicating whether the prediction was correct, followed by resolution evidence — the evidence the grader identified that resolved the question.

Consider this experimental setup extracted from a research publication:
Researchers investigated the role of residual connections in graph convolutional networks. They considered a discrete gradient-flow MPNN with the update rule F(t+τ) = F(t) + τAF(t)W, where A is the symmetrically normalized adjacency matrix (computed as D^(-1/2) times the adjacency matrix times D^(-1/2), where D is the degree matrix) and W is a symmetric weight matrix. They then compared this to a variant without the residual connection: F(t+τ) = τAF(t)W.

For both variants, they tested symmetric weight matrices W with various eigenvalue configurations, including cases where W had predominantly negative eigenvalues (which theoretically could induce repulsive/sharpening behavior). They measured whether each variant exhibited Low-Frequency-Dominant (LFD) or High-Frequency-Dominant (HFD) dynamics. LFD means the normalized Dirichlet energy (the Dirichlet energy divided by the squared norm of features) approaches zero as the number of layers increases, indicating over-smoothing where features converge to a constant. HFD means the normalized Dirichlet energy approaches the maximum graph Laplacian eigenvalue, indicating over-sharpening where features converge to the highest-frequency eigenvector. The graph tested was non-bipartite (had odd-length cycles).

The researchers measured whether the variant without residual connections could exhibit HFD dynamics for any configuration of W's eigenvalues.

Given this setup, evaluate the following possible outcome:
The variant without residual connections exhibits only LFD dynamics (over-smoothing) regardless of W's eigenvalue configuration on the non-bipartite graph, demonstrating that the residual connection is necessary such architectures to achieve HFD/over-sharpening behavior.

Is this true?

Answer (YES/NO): YES